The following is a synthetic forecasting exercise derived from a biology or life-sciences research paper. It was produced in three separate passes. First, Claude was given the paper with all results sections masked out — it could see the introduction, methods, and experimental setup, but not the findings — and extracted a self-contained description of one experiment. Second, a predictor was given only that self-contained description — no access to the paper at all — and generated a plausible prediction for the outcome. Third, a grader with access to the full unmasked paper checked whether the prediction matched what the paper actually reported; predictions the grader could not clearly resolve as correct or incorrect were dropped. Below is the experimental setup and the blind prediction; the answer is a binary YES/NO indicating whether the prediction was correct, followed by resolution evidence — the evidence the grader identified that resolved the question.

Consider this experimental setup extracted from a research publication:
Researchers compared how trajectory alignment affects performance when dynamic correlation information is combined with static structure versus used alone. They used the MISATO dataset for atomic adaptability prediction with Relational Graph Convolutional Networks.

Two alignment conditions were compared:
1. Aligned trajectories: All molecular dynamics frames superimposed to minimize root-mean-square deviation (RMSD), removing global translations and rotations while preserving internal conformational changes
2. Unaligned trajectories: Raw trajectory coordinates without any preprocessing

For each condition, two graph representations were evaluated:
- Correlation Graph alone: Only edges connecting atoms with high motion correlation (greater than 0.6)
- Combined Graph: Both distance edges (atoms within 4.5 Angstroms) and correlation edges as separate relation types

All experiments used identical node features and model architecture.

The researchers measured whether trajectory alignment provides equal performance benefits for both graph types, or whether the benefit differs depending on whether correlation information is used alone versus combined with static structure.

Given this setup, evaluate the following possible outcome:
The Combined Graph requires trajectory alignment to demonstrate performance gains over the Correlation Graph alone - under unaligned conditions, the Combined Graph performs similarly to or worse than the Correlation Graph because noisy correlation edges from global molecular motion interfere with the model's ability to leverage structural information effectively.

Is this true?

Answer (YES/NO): NO